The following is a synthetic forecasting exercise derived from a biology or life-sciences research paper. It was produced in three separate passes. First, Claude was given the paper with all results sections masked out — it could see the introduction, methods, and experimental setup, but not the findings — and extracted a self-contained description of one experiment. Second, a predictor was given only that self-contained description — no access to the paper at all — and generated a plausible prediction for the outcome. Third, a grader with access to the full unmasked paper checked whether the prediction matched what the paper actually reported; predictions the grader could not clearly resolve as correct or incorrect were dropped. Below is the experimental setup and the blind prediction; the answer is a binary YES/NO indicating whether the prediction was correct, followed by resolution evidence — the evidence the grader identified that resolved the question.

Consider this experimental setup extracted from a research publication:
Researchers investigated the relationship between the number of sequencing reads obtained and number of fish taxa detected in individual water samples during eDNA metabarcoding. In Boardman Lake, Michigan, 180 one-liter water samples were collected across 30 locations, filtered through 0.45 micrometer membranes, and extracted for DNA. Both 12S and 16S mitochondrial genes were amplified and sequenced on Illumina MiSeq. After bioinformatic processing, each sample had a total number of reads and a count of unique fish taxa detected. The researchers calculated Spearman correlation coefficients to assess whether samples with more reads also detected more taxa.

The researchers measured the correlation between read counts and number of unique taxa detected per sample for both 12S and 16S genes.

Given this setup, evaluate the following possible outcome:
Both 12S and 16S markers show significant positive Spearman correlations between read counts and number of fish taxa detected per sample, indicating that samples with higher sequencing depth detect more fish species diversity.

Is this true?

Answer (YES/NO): NO